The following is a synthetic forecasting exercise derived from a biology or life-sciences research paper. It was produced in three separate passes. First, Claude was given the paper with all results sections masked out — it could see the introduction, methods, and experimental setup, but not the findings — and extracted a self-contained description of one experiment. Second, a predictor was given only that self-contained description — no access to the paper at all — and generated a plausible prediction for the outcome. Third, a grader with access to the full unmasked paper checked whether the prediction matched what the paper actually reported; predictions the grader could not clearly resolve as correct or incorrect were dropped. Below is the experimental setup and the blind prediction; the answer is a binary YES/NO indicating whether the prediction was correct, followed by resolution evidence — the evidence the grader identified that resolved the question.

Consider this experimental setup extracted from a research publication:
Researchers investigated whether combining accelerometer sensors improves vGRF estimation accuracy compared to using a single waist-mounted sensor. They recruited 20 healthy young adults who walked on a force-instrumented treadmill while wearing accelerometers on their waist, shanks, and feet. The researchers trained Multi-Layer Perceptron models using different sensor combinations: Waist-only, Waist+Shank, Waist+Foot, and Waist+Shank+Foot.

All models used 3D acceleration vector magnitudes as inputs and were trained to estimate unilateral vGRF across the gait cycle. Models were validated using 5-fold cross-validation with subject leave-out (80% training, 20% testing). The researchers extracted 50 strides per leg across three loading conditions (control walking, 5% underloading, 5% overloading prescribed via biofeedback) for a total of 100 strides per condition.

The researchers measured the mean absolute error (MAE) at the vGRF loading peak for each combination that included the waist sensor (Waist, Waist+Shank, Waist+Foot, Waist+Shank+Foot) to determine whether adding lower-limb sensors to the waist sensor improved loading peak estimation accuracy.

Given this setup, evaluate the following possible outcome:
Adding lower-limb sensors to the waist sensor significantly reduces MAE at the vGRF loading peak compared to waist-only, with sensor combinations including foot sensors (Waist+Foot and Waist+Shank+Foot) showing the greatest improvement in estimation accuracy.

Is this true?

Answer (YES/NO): NO